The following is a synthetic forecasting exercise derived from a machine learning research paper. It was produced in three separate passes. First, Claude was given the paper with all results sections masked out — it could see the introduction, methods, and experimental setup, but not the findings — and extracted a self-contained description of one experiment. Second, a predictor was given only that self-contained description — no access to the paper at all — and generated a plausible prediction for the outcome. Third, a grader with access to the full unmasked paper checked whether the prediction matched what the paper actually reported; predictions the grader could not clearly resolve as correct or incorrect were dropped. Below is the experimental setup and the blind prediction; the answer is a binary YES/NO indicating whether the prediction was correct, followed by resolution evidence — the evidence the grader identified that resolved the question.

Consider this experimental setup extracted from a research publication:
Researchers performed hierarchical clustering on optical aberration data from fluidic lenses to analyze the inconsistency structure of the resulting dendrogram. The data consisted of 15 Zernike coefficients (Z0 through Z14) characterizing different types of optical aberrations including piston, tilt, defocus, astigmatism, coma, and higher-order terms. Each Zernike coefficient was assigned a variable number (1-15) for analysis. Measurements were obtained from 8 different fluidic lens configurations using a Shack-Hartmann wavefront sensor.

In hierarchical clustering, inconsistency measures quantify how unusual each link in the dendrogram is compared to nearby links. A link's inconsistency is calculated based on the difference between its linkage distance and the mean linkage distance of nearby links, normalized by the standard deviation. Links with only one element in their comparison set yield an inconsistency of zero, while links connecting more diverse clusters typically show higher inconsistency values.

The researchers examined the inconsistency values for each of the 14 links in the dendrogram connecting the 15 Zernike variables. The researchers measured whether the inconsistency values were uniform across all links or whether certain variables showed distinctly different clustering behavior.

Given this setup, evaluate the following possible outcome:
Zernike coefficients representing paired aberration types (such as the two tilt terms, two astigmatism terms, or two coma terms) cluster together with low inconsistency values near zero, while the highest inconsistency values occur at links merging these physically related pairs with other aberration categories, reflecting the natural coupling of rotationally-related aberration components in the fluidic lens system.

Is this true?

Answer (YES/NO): NO